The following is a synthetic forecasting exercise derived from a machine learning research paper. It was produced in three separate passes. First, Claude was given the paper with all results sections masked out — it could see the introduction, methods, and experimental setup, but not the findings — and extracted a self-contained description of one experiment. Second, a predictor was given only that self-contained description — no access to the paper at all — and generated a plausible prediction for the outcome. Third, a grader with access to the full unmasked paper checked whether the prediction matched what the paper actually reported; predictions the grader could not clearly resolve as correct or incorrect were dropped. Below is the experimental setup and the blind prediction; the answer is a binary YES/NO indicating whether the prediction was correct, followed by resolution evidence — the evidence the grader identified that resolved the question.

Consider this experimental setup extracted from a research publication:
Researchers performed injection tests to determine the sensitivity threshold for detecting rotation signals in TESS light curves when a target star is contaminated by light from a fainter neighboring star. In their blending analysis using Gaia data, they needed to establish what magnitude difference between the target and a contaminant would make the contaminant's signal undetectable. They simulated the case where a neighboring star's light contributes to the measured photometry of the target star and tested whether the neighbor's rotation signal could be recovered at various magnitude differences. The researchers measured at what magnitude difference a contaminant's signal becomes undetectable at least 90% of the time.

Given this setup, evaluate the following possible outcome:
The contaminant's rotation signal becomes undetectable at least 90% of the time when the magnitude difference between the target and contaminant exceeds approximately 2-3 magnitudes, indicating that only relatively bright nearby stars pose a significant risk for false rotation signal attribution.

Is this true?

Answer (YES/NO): NO